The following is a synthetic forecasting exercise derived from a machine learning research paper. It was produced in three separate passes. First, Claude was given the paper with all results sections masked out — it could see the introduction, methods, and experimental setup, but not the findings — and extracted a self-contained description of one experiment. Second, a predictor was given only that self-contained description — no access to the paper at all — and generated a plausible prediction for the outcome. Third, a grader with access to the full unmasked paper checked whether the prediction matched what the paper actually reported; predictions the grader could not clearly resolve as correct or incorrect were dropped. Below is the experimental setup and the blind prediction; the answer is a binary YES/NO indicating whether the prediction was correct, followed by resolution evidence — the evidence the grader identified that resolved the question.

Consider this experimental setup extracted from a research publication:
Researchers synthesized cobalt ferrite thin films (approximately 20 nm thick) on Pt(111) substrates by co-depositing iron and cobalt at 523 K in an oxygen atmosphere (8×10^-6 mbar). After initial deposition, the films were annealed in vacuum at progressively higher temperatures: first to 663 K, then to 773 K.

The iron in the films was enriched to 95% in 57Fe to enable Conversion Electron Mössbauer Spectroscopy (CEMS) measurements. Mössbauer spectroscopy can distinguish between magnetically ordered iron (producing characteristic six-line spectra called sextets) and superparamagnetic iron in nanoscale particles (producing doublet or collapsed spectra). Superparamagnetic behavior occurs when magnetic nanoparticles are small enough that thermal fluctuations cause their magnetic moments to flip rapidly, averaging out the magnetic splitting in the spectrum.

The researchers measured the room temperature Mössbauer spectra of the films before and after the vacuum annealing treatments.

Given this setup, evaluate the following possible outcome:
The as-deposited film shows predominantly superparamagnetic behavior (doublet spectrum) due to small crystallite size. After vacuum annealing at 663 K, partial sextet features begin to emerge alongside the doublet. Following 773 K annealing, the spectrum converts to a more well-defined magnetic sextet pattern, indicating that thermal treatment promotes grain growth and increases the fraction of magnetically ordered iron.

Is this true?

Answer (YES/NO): YES